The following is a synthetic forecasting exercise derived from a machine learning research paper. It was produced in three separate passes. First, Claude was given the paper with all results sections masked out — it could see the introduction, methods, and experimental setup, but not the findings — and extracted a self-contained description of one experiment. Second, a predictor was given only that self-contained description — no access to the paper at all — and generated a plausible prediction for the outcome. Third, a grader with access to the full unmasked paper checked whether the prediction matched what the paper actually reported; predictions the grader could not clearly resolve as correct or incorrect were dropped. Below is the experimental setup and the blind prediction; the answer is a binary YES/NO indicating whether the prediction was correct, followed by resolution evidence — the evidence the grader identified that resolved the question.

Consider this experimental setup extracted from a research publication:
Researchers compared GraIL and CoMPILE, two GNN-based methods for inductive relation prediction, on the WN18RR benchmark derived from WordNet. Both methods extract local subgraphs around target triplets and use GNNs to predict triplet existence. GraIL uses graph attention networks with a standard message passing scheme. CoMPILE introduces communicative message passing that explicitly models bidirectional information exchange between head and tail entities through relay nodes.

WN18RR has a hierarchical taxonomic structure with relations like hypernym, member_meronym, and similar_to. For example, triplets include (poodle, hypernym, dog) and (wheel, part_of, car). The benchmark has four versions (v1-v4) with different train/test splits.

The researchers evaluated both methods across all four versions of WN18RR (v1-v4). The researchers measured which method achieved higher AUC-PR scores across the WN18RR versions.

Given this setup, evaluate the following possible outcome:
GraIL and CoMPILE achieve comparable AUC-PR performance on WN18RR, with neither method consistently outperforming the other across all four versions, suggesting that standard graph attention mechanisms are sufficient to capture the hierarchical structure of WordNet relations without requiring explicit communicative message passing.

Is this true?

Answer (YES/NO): NO